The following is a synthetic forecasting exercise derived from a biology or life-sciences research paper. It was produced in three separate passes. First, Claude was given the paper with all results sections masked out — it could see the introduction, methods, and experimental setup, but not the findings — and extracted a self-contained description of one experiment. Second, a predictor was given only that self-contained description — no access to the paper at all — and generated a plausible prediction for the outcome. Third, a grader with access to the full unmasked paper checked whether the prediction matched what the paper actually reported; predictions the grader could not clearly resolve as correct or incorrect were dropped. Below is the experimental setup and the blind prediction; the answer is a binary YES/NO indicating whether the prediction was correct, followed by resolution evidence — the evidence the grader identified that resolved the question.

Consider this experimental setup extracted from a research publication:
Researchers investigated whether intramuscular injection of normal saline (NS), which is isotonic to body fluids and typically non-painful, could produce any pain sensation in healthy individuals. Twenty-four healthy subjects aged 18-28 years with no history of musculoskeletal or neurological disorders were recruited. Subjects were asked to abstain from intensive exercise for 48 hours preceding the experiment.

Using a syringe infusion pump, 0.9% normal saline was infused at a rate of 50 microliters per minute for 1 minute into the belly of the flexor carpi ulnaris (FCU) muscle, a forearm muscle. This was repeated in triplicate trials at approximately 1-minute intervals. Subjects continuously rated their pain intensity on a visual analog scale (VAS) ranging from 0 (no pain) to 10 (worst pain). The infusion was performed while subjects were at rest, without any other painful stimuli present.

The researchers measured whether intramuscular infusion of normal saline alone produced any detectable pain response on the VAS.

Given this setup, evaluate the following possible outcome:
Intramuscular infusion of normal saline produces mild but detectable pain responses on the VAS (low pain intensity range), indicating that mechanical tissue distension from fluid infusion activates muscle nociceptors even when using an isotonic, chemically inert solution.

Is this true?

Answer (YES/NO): NO